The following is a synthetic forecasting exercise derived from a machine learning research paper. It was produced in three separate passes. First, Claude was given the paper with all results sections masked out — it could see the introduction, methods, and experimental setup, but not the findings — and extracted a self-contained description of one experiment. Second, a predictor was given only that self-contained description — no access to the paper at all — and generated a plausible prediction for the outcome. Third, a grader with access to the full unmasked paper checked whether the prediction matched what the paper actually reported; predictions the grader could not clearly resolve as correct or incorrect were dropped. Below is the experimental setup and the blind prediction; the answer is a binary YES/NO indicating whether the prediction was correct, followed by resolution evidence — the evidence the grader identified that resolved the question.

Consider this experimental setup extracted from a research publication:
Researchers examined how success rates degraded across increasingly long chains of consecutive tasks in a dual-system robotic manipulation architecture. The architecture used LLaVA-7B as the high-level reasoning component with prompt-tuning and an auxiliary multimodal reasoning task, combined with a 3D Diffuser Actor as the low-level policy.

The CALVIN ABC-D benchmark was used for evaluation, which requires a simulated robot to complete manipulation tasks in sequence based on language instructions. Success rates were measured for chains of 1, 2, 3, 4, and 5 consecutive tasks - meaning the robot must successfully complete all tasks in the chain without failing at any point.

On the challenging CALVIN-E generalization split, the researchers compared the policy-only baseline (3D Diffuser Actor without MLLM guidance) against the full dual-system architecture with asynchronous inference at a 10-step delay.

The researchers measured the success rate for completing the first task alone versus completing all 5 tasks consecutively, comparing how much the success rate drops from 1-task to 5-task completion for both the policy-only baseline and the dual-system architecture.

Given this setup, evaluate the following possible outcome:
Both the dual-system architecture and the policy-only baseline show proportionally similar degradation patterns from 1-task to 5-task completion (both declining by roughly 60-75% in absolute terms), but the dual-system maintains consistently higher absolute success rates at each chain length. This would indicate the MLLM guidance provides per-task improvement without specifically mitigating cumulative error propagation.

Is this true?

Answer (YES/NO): NO